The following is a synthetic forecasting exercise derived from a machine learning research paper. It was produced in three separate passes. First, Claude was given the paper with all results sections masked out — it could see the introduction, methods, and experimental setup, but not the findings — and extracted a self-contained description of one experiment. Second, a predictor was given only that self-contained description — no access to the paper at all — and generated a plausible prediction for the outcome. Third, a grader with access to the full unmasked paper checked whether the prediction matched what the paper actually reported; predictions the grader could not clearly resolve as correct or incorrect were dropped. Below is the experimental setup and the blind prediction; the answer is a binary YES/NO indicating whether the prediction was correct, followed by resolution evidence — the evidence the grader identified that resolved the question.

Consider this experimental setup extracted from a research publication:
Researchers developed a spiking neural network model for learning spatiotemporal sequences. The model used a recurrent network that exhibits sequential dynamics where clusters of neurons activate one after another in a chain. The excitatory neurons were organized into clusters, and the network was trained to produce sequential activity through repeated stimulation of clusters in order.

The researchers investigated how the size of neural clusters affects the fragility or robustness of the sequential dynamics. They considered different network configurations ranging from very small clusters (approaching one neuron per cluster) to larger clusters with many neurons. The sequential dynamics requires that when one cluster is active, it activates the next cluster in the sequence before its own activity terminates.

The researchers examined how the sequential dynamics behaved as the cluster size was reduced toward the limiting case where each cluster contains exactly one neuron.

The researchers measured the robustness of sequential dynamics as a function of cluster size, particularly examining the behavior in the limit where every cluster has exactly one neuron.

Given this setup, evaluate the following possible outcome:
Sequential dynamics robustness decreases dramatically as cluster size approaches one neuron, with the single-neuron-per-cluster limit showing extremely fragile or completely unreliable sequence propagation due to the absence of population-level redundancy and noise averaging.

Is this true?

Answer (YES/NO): YES